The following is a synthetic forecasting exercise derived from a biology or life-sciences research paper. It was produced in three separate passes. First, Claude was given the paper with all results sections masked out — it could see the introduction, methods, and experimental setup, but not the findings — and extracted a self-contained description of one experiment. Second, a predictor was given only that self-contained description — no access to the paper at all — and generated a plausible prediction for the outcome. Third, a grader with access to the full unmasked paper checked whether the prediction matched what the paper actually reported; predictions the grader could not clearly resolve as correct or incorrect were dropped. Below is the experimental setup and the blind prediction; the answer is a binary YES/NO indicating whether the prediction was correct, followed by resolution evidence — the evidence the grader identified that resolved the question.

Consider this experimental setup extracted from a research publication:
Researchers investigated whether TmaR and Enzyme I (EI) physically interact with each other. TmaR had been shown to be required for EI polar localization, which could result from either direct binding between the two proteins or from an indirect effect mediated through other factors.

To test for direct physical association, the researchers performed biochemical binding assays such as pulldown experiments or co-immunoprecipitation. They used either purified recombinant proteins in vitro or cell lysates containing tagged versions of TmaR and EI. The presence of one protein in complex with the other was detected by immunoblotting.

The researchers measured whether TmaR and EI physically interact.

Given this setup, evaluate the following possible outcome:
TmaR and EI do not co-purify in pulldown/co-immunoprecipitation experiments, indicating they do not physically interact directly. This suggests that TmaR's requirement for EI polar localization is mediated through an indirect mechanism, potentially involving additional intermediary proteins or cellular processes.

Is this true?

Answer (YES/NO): NO